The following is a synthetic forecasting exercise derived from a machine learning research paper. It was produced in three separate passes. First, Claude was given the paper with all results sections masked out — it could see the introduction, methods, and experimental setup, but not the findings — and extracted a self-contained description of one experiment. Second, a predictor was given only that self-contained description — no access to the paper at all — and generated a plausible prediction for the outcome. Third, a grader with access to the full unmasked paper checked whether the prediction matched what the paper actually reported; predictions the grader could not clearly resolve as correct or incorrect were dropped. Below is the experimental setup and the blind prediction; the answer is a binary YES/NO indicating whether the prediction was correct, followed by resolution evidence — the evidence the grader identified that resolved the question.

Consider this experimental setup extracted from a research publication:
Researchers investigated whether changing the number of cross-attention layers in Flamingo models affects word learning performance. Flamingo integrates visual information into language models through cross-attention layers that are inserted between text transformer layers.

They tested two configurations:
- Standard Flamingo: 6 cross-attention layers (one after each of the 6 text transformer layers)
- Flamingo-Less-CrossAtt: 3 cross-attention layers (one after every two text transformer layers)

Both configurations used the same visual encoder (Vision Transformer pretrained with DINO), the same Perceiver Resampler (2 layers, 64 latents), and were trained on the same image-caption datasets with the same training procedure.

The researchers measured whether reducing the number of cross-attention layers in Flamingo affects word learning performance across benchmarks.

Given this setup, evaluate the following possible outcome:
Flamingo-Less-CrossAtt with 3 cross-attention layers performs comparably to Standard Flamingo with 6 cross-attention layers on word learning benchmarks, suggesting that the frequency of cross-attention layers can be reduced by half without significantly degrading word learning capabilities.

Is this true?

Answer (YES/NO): YES